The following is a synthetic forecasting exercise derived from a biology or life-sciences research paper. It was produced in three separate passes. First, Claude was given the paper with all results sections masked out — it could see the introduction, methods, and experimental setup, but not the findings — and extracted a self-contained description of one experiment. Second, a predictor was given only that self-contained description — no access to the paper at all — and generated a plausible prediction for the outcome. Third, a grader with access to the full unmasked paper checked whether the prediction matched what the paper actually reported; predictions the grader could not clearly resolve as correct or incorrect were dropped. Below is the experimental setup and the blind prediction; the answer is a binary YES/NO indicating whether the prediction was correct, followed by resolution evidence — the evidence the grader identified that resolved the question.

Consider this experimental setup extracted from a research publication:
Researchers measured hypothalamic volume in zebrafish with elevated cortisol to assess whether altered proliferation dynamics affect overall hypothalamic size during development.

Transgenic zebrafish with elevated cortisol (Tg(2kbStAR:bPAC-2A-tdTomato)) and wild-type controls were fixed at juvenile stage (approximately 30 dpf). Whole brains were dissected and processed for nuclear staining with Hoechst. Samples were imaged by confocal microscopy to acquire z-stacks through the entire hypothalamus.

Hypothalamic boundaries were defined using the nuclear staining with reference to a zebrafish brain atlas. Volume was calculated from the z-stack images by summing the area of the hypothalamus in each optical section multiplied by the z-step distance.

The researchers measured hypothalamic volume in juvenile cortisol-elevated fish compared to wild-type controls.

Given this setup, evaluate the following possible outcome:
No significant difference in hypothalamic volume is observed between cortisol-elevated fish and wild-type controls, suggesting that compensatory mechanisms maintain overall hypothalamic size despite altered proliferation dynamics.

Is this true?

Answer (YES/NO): NO